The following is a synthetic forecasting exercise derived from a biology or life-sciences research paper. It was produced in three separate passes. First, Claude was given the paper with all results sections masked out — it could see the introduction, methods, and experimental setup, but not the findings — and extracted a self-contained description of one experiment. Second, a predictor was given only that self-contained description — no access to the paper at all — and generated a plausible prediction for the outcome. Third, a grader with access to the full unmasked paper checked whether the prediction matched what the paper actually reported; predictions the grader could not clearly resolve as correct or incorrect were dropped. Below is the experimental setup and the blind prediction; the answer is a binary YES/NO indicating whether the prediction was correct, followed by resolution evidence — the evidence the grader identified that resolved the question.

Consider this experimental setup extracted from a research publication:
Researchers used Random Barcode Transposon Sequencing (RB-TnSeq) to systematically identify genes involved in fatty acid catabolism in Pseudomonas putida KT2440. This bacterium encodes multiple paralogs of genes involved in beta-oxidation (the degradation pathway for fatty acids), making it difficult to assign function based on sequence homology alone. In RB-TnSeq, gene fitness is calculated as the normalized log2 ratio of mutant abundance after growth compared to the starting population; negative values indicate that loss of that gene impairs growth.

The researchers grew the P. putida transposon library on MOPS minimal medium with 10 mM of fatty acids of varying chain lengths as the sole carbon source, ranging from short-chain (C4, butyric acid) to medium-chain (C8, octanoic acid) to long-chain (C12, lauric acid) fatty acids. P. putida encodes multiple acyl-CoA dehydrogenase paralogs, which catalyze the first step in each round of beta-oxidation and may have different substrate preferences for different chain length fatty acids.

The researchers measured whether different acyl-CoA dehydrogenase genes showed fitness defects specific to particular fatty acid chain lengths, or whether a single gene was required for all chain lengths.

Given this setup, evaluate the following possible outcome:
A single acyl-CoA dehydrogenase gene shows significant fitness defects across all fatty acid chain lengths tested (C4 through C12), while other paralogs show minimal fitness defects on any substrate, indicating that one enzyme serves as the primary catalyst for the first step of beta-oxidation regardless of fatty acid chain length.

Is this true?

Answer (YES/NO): NO